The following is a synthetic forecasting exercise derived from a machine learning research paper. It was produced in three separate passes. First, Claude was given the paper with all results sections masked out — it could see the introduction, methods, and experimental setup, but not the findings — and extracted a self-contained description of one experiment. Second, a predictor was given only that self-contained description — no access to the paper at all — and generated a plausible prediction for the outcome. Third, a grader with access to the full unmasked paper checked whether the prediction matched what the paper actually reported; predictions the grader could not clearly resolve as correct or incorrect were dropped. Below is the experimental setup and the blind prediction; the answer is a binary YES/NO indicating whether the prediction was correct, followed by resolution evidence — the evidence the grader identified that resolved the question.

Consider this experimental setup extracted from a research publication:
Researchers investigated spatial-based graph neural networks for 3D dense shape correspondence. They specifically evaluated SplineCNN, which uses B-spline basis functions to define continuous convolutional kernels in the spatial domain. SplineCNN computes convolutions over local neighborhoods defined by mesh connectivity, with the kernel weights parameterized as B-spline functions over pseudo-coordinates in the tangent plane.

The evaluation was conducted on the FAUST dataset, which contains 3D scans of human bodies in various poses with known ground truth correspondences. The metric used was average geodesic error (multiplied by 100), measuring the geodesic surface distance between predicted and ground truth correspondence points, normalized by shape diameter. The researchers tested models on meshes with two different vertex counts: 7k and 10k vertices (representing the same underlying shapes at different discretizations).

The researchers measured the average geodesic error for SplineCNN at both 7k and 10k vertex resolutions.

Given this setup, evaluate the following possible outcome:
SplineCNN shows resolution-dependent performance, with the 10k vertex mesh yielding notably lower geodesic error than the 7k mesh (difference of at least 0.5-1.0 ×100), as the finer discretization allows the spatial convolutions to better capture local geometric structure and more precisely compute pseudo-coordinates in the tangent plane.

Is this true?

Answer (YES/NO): NO